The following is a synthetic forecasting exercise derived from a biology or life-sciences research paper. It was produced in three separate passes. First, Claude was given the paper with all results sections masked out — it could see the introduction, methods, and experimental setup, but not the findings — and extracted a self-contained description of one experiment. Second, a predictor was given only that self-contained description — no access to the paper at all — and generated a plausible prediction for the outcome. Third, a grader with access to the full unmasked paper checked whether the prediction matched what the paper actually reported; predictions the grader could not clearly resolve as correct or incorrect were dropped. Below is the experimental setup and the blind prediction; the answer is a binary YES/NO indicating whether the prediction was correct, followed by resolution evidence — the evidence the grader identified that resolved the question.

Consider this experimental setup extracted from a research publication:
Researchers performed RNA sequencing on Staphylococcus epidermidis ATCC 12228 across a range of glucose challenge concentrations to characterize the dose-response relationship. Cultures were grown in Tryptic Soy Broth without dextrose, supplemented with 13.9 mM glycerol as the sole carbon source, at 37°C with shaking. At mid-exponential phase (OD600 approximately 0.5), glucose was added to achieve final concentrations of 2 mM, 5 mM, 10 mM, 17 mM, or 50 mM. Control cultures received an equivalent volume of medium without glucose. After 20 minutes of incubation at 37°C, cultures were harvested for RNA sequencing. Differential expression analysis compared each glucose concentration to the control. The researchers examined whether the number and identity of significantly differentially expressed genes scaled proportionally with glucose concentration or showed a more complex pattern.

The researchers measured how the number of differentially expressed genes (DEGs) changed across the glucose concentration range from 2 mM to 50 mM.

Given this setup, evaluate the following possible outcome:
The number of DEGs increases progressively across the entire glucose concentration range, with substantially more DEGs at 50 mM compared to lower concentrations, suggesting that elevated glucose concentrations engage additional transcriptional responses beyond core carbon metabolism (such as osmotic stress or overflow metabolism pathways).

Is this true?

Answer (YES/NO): NO